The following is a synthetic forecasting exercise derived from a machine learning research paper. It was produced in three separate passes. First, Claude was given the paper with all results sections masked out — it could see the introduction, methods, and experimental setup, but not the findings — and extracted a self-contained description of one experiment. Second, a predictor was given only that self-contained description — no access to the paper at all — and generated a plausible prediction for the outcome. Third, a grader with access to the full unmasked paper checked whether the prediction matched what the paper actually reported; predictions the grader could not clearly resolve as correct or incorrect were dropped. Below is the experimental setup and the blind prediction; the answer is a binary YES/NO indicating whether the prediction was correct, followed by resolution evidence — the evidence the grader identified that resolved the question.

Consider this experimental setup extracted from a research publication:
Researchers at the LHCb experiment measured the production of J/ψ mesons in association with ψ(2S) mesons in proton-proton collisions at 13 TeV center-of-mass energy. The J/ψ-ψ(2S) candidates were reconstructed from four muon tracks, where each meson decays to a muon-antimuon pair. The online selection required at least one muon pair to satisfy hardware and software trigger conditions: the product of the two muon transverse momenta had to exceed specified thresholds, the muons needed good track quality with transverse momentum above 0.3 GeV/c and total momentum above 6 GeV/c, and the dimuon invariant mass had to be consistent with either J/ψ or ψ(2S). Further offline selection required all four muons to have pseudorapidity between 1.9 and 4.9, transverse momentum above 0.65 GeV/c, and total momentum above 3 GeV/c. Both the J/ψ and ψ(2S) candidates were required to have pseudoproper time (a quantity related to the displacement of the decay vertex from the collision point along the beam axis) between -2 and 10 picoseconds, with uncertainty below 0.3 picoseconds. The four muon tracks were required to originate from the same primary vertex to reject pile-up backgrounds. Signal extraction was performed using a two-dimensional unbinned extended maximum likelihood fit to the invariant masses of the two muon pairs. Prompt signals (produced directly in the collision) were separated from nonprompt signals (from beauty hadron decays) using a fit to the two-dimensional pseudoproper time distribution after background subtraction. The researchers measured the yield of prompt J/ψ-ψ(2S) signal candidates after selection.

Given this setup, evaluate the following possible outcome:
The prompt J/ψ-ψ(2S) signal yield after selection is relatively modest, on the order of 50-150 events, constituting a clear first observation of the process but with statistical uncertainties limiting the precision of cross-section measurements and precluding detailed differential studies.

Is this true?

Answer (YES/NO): NO